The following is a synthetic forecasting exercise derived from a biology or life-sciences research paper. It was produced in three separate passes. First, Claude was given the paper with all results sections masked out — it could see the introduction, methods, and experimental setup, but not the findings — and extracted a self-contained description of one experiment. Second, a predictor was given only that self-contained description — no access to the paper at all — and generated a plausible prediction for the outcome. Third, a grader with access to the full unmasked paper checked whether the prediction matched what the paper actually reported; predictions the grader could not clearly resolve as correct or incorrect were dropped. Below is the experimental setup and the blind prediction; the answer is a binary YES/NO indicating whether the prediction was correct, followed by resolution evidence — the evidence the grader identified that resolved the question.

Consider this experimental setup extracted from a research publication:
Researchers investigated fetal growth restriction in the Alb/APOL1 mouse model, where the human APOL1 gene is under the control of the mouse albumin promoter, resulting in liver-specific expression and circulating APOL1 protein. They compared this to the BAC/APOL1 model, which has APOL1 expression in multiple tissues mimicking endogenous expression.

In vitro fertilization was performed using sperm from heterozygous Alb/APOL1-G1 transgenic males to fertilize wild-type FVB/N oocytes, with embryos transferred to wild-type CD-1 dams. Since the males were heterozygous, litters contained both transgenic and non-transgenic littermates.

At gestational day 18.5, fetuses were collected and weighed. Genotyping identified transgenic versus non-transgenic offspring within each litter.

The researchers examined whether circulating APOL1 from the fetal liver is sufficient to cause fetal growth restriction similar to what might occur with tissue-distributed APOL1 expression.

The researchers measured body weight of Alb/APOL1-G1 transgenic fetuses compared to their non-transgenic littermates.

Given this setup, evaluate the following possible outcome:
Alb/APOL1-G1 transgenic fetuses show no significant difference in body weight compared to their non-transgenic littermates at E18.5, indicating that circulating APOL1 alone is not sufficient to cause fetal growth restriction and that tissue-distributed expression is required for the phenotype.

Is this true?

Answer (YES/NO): NO